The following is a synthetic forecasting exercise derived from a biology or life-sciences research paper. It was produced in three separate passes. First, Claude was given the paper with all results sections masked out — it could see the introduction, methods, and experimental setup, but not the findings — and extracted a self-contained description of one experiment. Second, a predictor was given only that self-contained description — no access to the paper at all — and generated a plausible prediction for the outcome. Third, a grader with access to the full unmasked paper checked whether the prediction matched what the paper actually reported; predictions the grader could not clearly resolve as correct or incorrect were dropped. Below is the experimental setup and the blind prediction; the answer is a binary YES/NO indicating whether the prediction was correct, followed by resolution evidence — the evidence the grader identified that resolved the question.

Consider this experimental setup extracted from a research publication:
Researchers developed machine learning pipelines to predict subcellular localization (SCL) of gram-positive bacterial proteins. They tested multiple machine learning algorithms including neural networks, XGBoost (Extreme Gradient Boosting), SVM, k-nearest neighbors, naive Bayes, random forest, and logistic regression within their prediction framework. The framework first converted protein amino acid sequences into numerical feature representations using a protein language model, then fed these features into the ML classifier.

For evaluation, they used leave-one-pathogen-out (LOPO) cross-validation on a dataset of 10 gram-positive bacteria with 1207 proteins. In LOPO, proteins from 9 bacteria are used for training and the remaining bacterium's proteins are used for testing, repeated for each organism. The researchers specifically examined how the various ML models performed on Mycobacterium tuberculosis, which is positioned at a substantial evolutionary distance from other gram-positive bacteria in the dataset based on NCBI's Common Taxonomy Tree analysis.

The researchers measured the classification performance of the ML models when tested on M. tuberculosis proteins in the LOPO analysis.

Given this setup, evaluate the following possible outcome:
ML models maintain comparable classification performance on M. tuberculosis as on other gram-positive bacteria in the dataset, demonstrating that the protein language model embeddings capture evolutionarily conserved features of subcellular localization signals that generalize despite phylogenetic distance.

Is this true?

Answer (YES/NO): NO